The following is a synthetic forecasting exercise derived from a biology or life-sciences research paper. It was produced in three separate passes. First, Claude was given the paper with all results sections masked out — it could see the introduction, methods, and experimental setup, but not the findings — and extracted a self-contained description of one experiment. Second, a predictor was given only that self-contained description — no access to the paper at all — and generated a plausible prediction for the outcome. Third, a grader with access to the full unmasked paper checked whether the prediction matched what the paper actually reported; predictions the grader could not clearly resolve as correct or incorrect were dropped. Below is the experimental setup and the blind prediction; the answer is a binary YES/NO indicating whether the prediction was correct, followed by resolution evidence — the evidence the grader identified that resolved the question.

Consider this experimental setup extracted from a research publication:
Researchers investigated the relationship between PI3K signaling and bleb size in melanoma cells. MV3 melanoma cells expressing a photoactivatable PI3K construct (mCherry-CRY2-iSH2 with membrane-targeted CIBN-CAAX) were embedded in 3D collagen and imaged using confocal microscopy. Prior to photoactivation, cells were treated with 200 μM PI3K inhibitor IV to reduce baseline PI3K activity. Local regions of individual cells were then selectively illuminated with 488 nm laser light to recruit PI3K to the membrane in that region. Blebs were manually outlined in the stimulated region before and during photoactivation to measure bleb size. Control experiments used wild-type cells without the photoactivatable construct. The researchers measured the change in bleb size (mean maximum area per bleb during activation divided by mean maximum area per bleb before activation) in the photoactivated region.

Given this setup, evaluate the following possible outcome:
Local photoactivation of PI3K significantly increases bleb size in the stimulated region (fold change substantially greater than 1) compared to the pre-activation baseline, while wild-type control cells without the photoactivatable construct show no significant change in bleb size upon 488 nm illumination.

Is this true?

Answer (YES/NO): YES